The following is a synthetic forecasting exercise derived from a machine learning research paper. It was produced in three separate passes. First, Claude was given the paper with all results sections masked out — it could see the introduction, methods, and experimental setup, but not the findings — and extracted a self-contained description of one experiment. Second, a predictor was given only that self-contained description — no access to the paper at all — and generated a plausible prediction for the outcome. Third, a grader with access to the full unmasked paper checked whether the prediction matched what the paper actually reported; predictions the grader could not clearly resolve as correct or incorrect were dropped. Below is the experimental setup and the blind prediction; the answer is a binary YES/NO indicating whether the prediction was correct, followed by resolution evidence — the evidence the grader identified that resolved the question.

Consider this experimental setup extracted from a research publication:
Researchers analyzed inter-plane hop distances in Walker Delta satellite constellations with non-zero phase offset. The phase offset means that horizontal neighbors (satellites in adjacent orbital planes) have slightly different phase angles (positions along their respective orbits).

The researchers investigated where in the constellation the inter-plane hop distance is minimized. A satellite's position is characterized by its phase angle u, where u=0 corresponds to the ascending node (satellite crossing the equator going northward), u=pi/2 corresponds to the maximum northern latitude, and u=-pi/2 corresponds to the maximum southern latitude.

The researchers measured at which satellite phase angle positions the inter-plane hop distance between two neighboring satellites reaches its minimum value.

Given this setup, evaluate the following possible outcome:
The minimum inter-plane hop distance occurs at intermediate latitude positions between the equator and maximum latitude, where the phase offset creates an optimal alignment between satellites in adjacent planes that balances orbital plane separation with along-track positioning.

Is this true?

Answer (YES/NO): NO